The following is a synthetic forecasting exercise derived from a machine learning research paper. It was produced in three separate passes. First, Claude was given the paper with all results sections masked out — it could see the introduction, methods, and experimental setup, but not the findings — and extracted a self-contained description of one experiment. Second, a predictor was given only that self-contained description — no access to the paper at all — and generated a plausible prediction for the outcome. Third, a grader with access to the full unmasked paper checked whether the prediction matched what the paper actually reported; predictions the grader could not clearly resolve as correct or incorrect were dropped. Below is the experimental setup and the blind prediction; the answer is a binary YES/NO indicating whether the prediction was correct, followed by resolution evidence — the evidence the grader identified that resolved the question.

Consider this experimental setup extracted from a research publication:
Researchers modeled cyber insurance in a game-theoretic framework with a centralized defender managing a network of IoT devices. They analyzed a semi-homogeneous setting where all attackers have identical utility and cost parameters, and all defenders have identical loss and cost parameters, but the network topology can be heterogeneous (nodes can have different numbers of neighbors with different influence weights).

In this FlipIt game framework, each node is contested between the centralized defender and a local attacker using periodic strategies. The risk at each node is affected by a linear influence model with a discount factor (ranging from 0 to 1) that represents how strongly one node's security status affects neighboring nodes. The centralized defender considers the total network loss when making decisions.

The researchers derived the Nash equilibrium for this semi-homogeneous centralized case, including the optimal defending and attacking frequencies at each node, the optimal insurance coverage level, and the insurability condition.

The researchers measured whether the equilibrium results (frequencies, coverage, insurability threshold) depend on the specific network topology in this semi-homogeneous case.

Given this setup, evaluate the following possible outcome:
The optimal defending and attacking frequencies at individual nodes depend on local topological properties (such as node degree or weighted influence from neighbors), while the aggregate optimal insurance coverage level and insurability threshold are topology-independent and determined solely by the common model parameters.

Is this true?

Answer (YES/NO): NO